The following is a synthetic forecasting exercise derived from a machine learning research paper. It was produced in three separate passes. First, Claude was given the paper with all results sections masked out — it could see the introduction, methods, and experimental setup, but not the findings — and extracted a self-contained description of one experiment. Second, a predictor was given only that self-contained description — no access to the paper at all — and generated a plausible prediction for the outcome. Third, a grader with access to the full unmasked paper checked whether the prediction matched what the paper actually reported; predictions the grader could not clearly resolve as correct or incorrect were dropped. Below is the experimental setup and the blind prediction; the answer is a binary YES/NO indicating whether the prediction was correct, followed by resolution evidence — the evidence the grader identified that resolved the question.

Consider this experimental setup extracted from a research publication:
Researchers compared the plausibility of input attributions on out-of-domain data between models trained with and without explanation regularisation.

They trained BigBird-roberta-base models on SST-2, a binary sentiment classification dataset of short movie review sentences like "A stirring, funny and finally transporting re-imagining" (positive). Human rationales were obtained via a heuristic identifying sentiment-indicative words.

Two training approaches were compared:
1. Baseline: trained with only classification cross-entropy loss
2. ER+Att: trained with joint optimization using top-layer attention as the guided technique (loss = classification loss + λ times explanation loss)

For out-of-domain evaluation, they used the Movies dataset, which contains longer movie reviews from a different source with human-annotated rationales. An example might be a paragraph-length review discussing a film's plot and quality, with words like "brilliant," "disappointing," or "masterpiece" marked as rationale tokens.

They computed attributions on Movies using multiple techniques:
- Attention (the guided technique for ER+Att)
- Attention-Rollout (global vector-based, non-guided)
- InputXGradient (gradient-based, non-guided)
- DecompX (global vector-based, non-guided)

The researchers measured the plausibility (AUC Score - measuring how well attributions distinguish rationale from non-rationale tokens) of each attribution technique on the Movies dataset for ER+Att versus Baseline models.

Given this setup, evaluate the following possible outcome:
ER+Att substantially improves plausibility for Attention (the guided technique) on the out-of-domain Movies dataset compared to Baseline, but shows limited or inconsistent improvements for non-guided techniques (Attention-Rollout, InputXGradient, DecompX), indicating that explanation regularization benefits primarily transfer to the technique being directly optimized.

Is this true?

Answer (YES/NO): YES